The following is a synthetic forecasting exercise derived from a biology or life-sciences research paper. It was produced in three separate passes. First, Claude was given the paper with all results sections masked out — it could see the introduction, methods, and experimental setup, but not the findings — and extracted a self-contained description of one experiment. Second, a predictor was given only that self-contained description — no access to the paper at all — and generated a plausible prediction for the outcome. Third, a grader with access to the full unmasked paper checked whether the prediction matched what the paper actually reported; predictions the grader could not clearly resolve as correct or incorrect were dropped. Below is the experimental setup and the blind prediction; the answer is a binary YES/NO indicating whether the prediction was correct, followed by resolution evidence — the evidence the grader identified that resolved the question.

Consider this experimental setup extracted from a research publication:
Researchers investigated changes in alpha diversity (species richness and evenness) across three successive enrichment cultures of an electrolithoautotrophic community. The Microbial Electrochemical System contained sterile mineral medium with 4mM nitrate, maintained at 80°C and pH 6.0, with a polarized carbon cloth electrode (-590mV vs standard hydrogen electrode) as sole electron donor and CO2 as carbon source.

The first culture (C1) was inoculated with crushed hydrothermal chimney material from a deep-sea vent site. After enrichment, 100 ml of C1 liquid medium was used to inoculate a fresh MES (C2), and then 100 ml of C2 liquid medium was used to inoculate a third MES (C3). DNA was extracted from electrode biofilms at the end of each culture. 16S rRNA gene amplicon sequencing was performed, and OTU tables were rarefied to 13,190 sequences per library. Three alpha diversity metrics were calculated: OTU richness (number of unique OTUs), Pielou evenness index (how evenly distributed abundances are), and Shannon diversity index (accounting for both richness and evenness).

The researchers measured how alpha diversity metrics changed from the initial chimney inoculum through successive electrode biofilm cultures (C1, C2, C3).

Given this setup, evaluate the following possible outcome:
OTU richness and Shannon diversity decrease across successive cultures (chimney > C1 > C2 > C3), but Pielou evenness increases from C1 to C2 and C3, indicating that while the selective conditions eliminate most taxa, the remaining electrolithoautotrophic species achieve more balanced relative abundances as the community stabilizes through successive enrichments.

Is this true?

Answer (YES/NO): NO